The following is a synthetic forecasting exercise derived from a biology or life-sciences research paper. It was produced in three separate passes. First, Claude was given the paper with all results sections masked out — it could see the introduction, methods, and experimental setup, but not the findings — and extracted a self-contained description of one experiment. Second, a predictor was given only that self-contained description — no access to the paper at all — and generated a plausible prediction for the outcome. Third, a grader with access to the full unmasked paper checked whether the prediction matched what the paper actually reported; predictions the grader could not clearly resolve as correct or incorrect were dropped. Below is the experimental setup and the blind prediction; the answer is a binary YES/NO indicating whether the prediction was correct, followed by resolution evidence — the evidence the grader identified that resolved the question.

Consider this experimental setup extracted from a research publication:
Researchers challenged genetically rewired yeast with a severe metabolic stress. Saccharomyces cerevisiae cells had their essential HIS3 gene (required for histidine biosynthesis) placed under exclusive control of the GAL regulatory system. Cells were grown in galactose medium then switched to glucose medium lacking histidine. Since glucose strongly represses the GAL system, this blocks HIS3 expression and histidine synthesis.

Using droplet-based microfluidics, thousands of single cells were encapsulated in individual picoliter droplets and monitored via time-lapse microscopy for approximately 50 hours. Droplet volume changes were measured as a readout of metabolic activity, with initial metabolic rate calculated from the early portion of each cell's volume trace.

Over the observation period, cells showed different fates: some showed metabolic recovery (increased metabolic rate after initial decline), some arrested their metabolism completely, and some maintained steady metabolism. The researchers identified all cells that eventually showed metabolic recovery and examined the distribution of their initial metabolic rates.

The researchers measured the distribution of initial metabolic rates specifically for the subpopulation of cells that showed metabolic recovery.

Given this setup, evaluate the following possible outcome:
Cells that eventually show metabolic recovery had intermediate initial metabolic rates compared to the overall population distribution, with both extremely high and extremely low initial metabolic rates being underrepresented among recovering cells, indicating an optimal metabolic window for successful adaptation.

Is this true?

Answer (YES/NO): NO